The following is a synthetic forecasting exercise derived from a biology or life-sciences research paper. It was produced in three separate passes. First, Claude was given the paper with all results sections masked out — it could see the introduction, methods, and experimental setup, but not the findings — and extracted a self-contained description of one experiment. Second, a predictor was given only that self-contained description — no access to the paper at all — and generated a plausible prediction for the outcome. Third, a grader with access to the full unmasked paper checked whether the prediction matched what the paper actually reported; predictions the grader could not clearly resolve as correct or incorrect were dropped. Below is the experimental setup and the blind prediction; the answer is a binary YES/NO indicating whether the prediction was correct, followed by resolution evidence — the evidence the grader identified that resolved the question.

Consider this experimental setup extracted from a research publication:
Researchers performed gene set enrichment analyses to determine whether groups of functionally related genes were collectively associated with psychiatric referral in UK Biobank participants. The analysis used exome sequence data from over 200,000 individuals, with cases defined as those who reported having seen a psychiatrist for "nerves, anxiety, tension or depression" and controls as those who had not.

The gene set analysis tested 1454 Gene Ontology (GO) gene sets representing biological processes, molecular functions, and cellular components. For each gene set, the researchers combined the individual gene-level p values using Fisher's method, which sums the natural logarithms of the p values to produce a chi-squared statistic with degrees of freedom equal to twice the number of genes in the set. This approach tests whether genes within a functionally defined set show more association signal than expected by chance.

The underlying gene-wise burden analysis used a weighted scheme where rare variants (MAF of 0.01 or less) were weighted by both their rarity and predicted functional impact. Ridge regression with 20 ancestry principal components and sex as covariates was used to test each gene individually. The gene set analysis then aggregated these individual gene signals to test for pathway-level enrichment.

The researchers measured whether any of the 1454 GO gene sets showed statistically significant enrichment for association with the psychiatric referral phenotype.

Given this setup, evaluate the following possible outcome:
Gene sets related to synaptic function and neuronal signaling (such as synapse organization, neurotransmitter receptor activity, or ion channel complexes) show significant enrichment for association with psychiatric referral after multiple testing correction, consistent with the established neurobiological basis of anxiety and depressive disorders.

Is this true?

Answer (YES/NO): NO